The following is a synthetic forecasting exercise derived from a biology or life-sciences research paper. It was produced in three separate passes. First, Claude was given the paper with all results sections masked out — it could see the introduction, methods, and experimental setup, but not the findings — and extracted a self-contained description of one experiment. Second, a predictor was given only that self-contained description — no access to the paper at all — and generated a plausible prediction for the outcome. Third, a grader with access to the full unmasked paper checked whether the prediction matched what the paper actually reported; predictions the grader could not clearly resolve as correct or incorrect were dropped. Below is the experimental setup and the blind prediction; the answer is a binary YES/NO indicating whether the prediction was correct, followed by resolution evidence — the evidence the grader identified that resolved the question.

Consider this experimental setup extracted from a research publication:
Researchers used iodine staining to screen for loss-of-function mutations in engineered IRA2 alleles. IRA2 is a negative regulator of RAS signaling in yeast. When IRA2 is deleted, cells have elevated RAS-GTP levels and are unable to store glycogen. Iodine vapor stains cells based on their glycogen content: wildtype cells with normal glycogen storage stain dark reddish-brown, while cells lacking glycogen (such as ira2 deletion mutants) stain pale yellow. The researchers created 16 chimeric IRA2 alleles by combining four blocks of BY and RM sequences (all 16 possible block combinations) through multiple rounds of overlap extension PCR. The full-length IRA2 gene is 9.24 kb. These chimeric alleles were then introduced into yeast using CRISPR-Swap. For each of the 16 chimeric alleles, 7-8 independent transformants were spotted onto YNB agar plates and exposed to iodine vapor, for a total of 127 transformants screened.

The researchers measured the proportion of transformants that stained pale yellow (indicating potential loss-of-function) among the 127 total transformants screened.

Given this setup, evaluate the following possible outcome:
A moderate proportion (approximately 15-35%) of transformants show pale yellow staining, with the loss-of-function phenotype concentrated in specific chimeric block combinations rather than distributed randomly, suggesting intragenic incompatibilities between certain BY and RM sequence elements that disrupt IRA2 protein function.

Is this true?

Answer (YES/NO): NO